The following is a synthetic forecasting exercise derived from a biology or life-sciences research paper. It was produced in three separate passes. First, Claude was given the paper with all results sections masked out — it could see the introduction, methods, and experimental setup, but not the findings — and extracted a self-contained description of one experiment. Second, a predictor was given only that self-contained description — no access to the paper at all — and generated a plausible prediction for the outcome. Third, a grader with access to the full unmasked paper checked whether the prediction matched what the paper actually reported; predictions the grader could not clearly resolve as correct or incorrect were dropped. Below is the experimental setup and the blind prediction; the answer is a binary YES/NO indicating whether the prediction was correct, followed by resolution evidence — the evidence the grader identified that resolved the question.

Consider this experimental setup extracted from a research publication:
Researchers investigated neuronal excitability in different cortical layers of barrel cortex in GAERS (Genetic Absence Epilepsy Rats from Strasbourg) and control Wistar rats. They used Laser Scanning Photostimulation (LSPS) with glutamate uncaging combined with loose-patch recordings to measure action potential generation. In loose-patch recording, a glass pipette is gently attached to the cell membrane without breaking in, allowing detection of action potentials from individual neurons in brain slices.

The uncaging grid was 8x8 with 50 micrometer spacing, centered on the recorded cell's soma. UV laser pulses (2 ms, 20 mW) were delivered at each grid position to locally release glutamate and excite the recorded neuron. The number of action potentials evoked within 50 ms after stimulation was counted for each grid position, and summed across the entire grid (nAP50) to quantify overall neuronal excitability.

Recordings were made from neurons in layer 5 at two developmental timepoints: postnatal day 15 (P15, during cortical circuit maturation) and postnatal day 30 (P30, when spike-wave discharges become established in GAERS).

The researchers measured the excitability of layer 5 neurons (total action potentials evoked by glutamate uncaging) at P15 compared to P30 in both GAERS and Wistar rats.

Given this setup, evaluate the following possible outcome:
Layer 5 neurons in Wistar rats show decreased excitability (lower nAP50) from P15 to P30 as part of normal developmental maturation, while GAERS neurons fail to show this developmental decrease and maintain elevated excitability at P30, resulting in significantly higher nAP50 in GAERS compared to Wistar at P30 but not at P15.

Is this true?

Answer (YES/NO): NO